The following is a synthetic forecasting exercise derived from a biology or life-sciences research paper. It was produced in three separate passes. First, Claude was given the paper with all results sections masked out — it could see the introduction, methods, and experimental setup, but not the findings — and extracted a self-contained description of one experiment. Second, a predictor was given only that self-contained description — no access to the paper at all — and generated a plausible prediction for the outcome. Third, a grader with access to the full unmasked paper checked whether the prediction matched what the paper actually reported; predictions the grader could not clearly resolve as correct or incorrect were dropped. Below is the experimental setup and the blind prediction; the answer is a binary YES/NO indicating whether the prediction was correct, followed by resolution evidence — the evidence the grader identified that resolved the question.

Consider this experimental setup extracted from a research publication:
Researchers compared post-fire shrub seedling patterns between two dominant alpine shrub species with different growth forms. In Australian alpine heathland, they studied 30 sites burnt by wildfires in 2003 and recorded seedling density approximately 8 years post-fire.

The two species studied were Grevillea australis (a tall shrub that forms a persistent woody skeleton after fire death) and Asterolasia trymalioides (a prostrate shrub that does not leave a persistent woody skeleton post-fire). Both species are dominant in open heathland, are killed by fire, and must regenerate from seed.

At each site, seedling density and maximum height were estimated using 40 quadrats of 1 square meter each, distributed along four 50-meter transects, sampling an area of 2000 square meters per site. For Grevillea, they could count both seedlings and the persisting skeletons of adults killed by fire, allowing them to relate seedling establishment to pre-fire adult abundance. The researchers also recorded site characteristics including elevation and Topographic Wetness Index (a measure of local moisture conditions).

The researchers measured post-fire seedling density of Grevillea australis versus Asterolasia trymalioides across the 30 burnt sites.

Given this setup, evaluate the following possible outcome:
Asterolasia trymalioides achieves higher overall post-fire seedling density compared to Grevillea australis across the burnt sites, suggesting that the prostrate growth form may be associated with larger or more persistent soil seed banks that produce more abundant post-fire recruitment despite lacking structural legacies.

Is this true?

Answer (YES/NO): NO